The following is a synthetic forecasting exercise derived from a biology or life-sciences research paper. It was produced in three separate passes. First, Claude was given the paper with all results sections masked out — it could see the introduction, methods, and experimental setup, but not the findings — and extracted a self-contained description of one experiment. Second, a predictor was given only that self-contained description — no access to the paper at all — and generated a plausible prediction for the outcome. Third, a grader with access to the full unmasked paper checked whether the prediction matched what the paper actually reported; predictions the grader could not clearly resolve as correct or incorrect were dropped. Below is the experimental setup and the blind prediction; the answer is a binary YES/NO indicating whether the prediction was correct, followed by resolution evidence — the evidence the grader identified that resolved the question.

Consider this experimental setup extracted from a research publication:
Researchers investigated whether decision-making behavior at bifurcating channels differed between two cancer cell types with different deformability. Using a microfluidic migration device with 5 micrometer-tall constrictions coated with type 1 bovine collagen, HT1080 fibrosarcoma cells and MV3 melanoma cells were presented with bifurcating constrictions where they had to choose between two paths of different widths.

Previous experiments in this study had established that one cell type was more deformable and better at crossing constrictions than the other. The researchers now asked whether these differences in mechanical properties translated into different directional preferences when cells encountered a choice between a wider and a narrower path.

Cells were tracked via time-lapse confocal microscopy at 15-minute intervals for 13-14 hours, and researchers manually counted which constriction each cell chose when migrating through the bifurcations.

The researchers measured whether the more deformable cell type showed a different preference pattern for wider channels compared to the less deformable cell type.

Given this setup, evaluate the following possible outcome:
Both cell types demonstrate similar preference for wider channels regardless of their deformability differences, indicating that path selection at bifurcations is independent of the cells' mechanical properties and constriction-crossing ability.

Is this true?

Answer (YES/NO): YES